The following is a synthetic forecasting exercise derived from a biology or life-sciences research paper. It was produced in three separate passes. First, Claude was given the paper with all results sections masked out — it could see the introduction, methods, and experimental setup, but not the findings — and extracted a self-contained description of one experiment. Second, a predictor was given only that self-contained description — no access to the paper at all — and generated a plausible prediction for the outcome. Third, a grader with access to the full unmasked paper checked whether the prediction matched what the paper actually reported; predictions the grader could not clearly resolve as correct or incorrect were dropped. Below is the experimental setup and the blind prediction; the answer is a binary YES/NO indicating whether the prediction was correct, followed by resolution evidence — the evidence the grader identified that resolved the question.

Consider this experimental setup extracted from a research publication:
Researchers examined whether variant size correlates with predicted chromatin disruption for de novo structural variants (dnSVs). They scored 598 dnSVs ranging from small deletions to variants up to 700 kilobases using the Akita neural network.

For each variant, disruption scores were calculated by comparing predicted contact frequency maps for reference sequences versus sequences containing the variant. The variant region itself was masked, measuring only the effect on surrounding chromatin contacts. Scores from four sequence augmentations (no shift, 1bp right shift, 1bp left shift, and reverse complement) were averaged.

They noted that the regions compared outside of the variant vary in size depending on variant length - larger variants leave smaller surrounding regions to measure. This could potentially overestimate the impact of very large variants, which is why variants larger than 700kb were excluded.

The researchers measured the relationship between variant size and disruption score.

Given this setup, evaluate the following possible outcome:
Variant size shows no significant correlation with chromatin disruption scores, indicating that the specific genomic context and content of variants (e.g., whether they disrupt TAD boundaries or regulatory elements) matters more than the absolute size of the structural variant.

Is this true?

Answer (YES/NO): NO